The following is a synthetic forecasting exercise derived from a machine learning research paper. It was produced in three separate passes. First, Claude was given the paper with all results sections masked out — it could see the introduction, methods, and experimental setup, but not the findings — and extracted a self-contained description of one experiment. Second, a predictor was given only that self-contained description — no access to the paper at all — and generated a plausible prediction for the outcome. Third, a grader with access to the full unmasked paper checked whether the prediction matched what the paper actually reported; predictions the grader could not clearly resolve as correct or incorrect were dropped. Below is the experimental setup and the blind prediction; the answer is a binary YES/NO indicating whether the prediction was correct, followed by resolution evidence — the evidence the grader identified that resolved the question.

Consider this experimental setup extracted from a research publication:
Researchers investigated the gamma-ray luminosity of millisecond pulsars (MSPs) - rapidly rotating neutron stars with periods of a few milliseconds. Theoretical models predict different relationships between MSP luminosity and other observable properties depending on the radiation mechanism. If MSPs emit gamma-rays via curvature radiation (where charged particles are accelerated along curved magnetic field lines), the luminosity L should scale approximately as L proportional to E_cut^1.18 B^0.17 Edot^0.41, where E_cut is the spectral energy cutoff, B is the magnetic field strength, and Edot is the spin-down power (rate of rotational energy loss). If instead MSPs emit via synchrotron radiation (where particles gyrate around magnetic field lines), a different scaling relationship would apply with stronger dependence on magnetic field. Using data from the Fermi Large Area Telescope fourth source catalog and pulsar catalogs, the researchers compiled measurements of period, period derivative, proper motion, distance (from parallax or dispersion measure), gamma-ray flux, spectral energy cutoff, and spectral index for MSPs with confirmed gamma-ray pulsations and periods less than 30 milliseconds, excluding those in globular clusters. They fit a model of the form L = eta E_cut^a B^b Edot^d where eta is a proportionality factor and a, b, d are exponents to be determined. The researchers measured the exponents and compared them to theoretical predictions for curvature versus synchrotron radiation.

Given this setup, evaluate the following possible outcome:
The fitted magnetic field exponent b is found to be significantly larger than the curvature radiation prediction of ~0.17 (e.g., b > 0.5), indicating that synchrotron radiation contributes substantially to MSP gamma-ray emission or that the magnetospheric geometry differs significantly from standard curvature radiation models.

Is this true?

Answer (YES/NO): NO